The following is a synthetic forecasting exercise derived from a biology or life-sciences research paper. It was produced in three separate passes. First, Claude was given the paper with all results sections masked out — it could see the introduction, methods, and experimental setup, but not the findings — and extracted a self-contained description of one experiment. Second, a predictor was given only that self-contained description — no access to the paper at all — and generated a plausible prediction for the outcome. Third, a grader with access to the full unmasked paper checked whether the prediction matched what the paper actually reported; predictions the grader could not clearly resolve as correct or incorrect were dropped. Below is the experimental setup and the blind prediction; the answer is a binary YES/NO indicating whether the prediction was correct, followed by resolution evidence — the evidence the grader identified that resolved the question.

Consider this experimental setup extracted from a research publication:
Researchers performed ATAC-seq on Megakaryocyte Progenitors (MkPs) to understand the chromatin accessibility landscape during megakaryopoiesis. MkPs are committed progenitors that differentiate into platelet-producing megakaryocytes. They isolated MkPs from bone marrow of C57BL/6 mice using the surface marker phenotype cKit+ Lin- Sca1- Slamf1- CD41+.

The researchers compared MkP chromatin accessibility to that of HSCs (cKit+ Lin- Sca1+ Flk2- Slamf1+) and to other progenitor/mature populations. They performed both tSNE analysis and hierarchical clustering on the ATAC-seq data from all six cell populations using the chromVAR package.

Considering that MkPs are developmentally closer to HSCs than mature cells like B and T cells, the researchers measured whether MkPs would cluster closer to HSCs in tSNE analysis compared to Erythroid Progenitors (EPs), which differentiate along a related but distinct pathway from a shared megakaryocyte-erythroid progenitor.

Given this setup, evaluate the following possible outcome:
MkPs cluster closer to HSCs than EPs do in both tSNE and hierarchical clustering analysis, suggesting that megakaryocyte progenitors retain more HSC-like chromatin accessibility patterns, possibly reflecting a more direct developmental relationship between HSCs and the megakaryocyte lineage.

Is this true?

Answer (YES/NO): YES